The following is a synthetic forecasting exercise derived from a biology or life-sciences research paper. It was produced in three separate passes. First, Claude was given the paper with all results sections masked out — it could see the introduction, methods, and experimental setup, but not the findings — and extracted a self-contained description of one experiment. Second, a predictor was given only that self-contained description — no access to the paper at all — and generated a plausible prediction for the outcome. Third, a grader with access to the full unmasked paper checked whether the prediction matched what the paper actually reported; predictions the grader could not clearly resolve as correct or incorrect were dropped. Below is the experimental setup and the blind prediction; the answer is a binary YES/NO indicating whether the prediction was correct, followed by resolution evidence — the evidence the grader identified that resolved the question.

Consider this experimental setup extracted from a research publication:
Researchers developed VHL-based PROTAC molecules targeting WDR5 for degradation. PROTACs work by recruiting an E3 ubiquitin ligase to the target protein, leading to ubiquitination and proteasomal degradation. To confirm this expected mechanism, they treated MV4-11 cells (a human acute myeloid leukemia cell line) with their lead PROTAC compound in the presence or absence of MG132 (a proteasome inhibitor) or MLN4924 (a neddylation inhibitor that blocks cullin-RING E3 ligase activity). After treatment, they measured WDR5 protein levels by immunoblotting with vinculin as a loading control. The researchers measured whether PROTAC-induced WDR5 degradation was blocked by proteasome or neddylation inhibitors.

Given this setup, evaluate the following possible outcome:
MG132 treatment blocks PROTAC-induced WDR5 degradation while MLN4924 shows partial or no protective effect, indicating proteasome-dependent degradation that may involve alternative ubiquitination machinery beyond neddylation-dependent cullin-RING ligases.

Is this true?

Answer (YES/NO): NO